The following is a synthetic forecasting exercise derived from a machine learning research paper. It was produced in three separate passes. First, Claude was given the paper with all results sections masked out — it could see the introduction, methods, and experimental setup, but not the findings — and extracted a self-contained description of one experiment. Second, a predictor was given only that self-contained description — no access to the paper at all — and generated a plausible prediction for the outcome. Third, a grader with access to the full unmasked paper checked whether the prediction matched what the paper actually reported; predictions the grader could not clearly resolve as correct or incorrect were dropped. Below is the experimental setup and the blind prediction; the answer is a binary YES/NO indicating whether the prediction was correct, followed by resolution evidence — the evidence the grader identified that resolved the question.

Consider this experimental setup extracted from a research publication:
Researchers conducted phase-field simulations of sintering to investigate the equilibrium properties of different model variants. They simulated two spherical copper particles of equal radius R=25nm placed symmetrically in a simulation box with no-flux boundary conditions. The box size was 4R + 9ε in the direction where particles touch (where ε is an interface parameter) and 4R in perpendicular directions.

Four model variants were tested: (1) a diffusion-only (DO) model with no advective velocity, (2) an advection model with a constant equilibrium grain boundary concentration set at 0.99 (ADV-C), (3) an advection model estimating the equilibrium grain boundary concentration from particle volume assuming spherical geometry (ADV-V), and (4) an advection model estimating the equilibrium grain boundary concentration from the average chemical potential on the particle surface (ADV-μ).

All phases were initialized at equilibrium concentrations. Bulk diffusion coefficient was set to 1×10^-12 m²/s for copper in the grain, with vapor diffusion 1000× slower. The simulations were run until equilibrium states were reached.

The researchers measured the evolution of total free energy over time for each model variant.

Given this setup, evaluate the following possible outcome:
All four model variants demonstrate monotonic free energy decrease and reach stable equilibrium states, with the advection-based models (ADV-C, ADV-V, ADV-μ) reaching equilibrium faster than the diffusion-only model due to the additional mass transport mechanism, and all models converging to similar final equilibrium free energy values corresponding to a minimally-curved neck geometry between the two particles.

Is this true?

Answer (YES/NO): NO